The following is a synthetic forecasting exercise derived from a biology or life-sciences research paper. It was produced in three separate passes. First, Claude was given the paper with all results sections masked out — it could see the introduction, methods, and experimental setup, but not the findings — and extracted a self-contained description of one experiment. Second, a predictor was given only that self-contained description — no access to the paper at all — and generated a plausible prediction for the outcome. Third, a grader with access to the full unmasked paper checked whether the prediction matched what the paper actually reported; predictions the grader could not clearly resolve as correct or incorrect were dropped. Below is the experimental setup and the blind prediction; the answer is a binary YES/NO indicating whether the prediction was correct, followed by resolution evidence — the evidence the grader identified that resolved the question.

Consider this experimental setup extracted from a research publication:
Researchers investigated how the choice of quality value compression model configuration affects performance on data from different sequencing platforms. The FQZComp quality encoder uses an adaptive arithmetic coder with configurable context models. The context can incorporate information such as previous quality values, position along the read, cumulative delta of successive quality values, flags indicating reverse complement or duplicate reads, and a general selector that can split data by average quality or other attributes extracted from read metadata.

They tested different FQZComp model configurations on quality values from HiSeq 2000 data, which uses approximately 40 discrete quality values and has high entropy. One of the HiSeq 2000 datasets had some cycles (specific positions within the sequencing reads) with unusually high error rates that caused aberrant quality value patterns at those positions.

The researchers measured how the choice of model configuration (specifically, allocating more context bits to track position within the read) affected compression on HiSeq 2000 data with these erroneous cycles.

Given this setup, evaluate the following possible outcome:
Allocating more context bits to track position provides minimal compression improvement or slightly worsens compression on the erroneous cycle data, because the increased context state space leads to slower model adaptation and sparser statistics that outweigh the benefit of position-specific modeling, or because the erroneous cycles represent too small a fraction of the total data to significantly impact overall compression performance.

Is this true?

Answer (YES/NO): NO